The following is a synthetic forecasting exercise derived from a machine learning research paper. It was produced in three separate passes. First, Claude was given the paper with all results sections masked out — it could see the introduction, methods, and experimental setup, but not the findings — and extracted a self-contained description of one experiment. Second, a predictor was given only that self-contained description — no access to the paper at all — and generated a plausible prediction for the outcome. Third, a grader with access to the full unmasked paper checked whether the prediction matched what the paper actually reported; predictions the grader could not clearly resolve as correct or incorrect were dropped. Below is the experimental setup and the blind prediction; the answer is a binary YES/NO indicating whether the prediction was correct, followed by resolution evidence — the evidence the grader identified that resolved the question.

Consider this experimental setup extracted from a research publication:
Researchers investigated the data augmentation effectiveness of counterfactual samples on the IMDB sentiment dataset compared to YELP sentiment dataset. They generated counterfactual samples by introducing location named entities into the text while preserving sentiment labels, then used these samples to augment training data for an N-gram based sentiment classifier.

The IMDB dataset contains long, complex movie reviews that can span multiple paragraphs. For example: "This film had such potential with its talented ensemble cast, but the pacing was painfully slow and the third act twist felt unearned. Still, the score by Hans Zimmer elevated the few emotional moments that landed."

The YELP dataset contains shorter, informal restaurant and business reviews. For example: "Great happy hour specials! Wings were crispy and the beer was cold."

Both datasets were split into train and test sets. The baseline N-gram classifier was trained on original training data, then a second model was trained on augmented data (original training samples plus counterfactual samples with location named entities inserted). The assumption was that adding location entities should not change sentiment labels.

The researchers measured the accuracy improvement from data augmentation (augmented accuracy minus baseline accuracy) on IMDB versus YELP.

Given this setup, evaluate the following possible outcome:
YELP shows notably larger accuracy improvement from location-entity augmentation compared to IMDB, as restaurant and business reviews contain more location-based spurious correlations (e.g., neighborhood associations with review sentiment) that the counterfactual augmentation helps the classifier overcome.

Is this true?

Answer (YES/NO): YES